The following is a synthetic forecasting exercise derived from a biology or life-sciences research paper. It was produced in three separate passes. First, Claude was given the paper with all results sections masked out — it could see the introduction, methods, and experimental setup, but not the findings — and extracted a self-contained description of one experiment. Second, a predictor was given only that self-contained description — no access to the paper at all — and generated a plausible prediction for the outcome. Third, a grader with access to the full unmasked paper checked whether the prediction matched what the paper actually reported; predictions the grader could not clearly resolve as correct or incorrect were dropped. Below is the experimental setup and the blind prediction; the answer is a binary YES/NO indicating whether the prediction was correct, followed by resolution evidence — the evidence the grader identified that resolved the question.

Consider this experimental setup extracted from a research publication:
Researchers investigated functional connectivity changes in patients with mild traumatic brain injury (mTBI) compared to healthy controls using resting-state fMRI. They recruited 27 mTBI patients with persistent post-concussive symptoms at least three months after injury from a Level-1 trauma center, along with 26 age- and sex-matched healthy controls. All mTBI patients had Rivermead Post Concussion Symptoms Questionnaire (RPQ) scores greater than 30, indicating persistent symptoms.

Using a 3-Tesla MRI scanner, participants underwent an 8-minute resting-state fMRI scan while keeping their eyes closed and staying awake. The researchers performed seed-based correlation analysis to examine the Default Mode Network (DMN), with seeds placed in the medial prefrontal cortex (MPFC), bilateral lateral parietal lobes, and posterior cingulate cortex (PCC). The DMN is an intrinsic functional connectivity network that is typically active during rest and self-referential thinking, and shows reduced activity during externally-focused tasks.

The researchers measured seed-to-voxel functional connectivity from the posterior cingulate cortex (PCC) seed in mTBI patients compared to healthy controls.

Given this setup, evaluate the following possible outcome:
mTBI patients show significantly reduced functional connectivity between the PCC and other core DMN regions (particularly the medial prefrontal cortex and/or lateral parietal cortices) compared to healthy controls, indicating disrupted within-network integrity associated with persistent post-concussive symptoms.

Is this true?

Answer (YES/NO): NO